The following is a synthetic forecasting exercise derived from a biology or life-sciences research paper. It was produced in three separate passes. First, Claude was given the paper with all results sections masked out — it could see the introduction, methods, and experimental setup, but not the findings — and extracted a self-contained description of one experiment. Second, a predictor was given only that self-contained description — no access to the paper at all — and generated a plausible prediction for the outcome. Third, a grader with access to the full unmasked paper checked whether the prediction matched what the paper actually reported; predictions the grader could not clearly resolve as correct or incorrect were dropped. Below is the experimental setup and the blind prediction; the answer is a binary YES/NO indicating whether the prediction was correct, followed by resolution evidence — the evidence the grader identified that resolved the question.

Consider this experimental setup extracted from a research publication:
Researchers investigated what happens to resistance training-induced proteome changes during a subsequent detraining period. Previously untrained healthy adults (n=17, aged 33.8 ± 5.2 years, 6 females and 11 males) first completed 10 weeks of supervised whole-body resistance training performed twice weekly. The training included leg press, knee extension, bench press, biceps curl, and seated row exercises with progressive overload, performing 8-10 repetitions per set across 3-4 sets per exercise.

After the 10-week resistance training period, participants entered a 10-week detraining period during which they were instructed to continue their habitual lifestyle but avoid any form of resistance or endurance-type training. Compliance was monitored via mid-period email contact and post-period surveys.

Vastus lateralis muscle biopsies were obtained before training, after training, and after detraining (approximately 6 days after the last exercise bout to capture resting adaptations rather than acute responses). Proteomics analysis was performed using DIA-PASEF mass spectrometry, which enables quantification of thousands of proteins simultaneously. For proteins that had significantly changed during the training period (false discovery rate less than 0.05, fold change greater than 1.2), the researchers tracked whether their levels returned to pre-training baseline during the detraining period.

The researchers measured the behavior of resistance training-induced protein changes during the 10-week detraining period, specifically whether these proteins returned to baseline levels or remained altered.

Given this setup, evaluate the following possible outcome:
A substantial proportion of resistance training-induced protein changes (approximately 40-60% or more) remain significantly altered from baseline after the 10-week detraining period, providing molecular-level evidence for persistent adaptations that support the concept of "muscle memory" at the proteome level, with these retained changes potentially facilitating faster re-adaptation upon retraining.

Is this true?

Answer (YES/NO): NO